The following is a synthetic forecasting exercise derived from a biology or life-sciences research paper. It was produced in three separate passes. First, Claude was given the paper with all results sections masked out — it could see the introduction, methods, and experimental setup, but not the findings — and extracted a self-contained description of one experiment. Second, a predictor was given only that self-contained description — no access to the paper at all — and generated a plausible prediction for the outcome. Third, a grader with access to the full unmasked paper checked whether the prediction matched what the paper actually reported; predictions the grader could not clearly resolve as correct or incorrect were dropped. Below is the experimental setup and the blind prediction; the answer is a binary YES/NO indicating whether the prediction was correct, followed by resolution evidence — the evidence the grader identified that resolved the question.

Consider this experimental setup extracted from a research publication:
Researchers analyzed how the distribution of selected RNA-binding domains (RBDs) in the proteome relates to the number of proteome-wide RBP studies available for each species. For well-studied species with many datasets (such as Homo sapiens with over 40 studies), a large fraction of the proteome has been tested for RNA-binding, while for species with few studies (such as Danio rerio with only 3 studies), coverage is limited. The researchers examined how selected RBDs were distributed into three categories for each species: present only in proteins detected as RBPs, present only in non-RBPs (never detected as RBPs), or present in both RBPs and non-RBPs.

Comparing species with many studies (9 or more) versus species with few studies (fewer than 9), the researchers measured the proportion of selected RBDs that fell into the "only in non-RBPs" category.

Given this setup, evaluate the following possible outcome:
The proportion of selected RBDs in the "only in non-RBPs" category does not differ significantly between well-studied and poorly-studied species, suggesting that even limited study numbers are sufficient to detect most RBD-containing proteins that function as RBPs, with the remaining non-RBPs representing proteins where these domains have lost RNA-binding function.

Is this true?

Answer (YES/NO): NO